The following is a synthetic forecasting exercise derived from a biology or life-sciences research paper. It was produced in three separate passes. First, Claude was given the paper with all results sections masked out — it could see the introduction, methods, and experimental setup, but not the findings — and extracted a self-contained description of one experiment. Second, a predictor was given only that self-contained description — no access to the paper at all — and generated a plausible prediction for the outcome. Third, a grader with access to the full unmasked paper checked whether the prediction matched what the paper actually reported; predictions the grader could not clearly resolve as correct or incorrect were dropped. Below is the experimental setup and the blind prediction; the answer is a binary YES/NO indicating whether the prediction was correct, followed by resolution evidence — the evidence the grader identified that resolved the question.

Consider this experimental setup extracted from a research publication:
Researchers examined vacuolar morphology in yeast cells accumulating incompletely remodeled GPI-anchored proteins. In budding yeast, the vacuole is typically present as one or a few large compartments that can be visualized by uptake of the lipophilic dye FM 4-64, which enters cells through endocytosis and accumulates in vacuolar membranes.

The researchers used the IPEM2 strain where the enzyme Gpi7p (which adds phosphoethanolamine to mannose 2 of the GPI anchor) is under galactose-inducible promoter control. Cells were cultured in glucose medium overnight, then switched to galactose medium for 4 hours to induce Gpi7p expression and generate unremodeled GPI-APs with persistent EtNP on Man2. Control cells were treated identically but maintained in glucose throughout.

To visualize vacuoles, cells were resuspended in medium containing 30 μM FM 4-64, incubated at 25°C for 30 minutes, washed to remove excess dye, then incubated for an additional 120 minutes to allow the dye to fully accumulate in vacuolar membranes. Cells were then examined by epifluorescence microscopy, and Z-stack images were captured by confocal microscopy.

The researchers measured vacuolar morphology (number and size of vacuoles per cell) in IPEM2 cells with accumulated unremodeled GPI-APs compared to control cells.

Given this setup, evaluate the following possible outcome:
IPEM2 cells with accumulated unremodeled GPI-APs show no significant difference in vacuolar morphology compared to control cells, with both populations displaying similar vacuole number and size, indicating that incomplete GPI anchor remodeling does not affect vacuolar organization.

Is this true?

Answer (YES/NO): NO